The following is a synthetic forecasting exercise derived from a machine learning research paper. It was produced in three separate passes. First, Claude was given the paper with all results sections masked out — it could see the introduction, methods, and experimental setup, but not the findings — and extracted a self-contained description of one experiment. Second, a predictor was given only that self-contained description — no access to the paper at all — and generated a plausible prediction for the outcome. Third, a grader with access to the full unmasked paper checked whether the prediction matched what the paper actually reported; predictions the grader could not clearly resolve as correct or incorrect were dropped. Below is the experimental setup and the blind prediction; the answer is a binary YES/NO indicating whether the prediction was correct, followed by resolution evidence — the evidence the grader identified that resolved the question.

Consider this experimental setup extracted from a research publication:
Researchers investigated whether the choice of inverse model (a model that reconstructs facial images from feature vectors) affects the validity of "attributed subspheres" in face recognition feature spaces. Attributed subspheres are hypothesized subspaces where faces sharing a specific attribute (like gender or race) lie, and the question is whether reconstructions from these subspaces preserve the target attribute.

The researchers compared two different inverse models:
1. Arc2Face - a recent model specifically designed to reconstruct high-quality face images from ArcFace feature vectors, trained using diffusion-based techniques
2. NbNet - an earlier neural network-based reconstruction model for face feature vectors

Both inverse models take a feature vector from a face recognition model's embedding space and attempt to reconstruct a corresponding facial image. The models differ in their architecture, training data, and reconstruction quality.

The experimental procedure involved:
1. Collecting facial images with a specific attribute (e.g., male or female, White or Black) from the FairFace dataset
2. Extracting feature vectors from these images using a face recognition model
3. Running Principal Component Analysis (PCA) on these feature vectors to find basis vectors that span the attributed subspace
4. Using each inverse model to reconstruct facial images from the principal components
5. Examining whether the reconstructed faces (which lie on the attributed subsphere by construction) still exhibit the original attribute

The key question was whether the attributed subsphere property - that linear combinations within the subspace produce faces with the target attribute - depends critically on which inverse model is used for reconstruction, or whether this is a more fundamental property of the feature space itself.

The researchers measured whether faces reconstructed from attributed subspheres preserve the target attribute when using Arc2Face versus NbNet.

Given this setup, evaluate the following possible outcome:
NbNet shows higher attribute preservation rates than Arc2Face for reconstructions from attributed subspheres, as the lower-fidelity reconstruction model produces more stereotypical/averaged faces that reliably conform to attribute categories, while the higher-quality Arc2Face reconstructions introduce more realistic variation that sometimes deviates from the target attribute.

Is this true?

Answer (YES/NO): NO